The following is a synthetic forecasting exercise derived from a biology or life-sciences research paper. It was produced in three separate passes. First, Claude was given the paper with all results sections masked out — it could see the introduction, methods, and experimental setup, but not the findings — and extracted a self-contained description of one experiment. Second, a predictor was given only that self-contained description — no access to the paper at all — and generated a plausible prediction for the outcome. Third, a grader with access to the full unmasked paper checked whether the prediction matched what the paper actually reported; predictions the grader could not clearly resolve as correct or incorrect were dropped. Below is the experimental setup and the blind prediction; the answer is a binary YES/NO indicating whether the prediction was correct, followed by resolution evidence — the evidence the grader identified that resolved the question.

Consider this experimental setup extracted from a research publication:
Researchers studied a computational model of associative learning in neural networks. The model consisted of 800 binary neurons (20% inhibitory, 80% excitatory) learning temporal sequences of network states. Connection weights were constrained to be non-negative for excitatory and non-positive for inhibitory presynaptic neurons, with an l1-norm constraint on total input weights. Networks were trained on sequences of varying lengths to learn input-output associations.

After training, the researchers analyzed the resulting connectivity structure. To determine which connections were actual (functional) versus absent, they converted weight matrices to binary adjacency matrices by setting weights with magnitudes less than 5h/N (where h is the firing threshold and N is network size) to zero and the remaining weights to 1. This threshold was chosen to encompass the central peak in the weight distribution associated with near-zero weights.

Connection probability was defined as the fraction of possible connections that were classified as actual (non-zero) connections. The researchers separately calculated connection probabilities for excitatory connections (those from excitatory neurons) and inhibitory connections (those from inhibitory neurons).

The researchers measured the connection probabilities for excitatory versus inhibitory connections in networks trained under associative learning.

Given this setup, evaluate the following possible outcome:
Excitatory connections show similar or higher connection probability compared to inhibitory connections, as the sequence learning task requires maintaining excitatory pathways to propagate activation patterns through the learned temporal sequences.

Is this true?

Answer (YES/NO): NO